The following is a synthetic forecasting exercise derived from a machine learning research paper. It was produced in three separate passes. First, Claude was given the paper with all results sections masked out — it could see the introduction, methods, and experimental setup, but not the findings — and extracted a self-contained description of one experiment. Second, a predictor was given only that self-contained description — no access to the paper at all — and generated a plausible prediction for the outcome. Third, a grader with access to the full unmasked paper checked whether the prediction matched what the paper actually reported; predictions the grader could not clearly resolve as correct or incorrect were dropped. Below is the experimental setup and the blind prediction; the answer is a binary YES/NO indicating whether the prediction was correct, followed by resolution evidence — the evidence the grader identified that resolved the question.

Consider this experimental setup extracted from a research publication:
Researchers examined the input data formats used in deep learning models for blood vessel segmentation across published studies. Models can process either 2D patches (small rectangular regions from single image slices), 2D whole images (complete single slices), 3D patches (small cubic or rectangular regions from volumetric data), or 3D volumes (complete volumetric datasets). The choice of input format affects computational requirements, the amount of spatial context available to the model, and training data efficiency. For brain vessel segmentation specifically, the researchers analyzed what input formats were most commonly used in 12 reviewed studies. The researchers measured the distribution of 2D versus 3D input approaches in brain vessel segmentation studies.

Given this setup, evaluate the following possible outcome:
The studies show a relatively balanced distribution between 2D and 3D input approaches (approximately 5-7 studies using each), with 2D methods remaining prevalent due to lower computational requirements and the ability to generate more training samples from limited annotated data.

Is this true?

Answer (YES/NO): NO